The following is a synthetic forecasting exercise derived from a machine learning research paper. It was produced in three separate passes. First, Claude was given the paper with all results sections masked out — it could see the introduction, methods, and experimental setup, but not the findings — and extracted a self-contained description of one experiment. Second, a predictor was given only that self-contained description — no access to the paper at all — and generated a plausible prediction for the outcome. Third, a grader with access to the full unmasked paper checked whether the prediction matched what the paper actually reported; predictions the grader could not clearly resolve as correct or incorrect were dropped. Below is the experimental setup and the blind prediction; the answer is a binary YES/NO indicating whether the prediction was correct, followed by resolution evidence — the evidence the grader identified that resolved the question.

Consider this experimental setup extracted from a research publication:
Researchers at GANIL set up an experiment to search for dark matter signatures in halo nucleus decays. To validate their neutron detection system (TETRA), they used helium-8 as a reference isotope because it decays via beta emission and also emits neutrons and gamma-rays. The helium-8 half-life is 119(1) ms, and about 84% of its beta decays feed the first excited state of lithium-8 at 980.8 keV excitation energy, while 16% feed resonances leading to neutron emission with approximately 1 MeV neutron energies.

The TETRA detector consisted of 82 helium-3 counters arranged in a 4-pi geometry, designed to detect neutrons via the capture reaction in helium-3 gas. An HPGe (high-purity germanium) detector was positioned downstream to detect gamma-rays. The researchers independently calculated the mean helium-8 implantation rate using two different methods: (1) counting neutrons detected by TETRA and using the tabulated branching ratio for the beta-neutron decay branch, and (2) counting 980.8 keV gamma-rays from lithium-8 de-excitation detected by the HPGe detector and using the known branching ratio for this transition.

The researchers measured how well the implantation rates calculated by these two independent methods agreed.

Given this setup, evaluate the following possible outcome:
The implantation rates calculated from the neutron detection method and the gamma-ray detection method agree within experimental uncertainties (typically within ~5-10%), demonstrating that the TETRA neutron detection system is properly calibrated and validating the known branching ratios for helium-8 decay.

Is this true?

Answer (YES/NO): YES